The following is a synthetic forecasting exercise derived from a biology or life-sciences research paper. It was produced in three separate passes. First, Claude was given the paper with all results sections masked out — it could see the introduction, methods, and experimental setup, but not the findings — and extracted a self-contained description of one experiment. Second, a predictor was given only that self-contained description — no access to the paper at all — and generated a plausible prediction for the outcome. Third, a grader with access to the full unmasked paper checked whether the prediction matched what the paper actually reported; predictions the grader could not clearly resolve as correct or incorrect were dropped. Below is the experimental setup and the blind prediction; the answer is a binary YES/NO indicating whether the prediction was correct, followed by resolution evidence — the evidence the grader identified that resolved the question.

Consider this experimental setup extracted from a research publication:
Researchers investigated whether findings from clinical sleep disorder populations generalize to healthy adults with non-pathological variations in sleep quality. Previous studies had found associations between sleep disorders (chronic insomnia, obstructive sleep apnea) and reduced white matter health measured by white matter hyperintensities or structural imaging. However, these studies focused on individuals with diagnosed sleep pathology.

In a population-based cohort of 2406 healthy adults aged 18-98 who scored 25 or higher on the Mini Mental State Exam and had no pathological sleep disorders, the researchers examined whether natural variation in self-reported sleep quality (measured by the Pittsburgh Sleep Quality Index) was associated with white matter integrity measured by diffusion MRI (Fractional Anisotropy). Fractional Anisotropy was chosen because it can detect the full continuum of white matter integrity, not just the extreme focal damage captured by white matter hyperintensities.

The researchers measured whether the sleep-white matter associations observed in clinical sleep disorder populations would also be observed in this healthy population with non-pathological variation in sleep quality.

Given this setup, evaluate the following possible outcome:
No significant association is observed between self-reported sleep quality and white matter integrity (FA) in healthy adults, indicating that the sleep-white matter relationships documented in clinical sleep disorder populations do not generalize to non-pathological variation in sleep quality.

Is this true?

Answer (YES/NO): YES